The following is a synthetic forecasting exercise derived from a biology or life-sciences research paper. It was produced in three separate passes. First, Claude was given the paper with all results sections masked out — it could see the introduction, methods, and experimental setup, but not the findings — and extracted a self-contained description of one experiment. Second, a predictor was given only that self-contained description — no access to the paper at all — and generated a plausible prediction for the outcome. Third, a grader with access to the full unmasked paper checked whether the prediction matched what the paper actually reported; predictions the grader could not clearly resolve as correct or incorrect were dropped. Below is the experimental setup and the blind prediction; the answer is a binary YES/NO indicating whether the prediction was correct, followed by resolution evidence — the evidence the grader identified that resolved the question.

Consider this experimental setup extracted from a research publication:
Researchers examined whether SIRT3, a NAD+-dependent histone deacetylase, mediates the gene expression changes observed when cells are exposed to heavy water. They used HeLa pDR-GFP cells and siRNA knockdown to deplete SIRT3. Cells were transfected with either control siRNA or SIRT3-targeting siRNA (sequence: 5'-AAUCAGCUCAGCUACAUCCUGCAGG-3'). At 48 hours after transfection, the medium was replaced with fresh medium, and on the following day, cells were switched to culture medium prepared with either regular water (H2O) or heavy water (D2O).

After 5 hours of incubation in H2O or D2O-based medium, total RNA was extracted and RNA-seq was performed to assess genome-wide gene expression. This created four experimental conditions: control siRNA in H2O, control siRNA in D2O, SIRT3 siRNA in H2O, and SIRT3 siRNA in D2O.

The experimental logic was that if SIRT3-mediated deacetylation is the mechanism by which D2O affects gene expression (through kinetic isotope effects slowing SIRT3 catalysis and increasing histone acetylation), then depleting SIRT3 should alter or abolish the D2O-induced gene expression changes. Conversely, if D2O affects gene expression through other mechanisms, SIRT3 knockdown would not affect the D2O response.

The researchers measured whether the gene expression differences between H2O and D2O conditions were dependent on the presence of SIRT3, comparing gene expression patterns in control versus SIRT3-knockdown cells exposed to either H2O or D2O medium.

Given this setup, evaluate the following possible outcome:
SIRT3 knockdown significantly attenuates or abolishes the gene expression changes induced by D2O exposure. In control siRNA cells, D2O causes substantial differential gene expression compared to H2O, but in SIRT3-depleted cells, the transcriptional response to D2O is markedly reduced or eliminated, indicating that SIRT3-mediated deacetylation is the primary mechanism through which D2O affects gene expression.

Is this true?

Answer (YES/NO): NO